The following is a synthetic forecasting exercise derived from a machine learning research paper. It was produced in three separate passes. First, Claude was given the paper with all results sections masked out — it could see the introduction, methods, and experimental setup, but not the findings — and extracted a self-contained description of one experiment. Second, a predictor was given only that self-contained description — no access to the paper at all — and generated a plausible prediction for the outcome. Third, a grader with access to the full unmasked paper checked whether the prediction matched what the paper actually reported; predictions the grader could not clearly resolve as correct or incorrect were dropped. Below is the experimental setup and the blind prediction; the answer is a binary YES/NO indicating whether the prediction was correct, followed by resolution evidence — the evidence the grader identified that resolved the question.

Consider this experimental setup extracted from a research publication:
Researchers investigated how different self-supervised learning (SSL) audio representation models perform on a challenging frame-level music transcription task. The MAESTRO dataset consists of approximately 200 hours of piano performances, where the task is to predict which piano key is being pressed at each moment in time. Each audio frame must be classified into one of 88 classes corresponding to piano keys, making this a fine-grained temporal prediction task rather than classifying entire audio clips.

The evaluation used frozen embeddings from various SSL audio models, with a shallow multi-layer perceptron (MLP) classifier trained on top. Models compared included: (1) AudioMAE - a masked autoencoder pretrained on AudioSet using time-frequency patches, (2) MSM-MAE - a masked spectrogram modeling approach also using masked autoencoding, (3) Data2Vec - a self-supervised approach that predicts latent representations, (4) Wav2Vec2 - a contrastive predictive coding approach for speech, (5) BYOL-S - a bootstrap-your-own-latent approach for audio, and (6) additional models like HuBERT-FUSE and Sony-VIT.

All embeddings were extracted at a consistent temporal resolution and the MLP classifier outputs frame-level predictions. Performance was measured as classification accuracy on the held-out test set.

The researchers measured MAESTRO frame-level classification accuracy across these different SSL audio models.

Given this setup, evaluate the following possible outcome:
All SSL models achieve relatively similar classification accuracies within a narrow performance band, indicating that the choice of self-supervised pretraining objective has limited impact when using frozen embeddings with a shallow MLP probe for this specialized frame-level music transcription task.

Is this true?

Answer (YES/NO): NO